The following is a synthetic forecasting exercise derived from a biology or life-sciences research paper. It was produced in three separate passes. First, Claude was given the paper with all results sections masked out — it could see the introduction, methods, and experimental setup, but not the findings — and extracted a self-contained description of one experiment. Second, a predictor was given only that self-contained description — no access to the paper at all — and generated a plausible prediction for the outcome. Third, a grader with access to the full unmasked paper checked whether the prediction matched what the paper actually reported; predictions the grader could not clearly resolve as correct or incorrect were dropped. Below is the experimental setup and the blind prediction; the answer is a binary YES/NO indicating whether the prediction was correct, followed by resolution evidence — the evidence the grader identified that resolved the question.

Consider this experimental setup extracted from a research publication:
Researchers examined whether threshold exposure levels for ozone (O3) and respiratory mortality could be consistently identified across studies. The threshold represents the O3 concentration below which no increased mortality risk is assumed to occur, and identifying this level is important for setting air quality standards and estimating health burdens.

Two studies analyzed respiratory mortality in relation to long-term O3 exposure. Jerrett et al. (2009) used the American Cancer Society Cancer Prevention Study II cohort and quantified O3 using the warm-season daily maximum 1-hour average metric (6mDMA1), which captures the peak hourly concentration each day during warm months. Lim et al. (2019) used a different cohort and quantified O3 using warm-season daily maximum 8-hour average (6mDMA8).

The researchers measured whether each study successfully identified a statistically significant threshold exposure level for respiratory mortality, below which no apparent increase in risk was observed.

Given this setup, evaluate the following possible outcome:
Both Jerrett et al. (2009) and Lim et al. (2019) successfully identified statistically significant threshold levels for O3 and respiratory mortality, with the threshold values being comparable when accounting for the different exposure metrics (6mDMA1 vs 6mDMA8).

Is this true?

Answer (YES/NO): NO